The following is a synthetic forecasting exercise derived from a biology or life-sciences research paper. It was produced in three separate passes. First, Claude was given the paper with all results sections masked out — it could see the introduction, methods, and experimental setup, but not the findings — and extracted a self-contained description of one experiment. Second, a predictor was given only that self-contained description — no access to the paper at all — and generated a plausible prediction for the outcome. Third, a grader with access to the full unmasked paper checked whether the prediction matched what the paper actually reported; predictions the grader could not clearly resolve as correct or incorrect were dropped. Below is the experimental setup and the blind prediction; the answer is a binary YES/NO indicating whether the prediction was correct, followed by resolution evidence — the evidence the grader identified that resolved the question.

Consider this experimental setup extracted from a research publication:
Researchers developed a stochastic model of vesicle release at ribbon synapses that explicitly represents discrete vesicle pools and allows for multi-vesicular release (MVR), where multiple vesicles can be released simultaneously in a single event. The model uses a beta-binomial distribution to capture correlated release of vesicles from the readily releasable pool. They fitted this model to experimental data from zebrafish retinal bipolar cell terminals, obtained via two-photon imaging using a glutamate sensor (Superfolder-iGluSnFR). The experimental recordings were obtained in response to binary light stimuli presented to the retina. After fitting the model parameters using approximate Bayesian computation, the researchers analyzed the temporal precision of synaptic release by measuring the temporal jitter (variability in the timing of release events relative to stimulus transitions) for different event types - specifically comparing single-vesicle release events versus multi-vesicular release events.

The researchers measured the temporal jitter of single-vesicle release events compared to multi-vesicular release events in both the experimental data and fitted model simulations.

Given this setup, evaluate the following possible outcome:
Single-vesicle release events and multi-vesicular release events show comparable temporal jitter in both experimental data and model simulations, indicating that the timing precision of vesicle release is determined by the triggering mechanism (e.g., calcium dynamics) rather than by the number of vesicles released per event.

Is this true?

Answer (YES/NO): NO